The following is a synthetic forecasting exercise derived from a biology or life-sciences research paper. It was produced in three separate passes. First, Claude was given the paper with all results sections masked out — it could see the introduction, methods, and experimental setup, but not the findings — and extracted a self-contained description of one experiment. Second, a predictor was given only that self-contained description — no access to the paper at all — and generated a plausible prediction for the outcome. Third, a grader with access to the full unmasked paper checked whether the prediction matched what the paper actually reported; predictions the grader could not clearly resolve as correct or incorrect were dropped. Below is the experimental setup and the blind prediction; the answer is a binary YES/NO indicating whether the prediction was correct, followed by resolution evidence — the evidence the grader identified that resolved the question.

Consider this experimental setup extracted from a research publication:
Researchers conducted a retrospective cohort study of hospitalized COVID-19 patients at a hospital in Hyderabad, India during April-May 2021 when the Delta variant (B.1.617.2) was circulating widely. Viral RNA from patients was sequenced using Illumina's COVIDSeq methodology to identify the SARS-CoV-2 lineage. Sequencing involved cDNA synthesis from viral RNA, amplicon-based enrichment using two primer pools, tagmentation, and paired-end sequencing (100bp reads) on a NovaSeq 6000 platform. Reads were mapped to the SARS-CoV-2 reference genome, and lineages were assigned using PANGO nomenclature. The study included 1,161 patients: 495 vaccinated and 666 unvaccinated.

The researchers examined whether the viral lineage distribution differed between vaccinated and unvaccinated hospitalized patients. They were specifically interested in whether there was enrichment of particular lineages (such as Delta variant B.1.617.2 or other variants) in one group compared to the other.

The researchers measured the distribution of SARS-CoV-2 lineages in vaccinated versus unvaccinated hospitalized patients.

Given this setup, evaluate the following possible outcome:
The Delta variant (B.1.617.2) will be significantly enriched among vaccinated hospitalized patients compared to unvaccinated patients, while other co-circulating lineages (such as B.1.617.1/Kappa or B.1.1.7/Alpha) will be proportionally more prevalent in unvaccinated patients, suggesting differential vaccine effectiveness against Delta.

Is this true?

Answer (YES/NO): NO